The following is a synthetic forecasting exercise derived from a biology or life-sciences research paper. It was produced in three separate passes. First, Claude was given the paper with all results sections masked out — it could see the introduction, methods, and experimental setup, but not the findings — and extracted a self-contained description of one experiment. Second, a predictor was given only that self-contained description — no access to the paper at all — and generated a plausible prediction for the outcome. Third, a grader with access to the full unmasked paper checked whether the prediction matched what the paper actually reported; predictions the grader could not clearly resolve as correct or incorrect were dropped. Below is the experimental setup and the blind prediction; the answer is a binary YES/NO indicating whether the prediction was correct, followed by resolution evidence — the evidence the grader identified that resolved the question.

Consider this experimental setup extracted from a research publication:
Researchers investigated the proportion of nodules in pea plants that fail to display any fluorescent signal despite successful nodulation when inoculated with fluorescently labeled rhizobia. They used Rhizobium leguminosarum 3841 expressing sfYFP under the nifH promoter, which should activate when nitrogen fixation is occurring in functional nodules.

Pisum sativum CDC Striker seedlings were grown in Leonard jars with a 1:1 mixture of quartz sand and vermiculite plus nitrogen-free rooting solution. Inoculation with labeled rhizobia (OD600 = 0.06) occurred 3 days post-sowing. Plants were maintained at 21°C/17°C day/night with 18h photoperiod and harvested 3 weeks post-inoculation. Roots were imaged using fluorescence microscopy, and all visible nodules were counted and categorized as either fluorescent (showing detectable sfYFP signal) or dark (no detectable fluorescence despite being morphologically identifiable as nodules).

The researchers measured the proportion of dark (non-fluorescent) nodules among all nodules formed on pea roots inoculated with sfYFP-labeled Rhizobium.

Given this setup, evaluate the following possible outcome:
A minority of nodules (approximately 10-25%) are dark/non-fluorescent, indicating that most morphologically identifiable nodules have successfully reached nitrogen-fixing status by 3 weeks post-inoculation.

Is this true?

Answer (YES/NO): YES